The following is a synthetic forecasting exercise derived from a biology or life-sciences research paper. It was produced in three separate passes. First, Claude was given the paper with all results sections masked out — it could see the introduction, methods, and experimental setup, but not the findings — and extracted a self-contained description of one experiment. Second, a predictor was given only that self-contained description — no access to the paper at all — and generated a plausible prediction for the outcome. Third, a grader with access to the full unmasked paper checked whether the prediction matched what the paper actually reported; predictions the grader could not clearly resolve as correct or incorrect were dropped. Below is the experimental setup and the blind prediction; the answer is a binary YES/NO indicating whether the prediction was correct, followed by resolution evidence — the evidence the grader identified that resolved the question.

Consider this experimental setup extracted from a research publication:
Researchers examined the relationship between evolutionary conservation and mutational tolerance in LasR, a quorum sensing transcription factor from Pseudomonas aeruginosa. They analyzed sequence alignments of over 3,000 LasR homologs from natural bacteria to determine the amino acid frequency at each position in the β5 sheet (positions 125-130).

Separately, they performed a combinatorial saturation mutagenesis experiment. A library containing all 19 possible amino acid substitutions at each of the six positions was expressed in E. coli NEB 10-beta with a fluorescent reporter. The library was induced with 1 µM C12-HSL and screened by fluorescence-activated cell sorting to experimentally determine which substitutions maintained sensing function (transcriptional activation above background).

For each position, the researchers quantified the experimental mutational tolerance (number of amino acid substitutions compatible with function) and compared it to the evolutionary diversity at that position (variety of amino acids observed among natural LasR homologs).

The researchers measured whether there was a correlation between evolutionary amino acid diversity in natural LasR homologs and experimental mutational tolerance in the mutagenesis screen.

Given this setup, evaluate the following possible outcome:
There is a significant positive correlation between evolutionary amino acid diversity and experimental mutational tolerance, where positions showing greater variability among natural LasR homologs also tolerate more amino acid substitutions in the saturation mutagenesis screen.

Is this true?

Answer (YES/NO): YES